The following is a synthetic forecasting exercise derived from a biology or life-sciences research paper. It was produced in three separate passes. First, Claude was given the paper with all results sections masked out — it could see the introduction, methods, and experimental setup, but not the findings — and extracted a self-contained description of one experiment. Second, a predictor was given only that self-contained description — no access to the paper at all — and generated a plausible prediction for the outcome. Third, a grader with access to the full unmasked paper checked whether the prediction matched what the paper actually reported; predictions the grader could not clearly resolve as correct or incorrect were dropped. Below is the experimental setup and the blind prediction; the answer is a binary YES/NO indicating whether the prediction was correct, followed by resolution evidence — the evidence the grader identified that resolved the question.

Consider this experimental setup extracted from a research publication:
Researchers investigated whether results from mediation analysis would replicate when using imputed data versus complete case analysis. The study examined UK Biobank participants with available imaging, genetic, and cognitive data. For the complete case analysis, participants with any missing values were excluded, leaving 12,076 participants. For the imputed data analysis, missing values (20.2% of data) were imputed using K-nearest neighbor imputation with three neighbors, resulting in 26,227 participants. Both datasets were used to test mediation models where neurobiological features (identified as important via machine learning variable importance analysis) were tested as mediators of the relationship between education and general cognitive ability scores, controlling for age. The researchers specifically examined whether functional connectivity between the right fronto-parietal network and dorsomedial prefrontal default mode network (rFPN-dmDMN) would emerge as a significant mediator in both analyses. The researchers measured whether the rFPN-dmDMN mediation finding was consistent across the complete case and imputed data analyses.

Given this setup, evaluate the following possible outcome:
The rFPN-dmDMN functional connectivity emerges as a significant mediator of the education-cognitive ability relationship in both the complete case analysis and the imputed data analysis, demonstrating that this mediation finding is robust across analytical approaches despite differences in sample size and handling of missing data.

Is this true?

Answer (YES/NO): YES